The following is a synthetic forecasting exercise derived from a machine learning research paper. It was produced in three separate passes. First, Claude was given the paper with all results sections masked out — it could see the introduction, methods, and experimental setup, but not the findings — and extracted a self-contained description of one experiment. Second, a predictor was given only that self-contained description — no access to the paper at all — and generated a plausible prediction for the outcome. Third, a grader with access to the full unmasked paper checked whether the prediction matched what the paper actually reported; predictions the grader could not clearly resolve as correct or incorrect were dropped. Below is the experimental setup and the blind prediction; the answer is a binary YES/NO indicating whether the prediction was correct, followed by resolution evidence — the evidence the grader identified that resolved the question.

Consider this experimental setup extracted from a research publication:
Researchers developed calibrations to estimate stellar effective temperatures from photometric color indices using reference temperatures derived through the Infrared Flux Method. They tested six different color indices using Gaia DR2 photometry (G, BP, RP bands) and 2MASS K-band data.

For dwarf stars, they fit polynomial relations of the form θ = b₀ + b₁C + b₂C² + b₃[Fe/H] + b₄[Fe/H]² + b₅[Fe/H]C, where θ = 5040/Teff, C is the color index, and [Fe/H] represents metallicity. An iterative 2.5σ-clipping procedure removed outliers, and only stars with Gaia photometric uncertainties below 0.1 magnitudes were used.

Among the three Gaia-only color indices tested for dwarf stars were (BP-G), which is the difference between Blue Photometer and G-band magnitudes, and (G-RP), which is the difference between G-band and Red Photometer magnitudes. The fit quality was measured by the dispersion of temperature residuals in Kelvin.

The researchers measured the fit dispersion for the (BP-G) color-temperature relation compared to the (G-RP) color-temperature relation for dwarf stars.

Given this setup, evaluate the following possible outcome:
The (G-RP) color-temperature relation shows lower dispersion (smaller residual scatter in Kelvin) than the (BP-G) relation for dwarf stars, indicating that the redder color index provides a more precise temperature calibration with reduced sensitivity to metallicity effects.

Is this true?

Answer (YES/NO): YES